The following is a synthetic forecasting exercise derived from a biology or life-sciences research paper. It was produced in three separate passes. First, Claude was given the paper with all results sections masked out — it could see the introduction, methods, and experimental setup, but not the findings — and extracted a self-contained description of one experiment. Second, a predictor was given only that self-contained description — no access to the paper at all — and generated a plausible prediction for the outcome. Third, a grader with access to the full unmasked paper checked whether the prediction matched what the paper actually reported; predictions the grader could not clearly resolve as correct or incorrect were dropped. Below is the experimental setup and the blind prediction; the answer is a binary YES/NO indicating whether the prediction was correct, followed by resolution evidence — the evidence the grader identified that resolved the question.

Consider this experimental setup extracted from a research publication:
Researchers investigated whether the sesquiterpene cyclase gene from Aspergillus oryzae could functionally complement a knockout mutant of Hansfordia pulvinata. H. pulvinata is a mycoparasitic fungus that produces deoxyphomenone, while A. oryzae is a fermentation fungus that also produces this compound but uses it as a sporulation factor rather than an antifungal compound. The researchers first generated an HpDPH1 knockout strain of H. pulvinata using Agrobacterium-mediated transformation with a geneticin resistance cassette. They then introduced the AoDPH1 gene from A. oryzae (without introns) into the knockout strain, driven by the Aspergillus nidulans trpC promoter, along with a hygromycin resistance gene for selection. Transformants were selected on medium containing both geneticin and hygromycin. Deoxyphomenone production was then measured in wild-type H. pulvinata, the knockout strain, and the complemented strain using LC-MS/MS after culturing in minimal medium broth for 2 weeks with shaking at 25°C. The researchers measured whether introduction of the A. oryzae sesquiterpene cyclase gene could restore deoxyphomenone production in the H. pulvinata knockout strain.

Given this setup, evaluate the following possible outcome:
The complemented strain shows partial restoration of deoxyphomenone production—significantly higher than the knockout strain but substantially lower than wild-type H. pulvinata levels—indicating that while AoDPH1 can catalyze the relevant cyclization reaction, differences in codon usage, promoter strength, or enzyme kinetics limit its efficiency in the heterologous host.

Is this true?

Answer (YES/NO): YES